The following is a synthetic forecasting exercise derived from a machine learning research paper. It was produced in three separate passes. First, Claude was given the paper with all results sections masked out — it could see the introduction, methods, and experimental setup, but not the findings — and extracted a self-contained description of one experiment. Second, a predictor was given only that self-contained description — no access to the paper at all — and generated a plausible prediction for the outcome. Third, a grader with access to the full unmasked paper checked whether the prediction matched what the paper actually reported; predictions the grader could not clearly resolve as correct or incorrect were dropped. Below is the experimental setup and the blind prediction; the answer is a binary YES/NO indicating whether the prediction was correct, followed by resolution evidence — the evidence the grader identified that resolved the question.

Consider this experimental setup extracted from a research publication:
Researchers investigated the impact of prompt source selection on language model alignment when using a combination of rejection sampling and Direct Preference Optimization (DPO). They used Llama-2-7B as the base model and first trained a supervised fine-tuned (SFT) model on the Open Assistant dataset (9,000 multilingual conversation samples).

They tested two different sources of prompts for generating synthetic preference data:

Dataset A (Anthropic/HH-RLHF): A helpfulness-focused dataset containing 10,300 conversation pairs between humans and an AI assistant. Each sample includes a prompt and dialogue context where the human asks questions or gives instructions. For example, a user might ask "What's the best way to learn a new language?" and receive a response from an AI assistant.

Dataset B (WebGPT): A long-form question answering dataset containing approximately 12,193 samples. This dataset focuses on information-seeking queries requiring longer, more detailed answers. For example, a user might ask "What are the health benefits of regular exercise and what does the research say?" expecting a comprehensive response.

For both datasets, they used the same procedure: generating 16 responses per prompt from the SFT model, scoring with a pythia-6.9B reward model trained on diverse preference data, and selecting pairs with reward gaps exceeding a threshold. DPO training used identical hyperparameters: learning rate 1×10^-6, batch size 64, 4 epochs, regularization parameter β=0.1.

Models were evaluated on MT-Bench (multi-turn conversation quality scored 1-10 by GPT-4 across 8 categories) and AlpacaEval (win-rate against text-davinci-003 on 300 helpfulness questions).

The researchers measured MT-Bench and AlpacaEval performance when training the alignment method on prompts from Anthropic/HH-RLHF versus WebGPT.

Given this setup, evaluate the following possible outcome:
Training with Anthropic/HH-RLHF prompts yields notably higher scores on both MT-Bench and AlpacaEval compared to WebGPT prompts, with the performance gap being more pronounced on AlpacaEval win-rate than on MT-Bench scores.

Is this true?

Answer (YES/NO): NO